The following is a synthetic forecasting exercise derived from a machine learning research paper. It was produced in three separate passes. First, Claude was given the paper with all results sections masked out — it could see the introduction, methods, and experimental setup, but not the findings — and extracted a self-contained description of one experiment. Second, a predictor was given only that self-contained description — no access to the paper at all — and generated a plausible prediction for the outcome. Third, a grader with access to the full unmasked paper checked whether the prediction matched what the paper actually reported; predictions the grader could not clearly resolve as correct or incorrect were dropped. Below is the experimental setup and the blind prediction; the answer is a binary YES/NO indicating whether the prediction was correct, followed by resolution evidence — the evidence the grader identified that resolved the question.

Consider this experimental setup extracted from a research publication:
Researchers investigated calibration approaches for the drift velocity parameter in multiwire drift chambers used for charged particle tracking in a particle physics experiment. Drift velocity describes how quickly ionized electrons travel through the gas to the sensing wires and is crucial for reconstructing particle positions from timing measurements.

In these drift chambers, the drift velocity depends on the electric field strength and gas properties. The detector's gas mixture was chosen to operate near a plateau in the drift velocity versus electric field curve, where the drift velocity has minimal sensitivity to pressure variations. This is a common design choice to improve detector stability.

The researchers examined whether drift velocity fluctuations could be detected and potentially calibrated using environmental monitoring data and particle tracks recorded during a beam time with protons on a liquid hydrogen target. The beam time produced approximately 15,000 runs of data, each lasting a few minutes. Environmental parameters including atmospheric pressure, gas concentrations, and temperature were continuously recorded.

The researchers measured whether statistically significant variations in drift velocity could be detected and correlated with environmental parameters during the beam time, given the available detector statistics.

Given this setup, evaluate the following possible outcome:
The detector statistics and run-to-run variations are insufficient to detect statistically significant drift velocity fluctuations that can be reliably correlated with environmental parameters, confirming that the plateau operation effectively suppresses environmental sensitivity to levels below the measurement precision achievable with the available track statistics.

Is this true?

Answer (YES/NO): YES